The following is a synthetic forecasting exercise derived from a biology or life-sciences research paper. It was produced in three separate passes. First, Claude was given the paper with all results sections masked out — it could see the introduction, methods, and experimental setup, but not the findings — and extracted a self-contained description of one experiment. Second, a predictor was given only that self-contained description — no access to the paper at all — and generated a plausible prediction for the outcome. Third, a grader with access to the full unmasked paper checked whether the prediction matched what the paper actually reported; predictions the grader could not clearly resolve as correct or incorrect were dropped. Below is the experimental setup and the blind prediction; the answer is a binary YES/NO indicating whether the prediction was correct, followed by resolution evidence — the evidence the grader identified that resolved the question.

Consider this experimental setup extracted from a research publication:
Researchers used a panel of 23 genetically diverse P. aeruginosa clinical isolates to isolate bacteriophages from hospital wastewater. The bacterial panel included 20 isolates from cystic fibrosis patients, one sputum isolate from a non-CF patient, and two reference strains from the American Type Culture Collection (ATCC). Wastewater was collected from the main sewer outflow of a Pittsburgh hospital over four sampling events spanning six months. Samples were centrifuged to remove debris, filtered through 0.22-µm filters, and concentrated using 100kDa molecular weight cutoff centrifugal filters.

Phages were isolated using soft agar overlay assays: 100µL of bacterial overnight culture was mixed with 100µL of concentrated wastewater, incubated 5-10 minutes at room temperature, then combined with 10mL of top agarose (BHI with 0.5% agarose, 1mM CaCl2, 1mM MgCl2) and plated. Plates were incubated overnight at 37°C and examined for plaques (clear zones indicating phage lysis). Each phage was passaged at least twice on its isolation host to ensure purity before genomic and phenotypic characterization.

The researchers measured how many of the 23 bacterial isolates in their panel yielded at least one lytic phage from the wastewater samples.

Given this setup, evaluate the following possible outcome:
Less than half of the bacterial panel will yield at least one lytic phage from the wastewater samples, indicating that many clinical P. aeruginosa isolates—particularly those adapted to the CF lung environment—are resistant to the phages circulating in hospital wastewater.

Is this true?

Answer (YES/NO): YES